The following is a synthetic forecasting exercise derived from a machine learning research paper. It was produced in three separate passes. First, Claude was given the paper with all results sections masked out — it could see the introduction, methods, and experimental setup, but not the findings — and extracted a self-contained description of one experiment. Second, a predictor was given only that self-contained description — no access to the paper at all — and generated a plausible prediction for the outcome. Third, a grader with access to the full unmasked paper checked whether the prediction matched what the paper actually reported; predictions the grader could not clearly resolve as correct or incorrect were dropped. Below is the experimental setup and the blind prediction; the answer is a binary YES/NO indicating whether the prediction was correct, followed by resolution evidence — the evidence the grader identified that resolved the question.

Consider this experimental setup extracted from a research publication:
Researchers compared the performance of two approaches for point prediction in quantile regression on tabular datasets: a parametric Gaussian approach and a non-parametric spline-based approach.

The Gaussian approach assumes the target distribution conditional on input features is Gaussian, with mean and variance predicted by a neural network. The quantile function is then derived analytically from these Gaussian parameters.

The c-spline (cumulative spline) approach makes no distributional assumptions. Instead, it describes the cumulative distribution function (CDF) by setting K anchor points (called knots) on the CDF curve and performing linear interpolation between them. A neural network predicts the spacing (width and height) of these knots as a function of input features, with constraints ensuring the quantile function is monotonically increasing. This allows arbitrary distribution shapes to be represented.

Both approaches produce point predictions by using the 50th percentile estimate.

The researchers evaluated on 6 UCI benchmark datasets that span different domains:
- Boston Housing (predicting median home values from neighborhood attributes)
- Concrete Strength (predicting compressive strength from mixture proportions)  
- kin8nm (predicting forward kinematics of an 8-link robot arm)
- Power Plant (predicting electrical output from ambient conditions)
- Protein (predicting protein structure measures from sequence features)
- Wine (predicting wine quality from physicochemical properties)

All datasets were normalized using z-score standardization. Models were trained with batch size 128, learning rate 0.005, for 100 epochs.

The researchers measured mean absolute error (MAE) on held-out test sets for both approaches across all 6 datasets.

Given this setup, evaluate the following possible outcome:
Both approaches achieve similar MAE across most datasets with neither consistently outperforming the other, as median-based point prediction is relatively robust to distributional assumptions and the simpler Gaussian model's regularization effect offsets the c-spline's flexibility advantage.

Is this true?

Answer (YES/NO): NO